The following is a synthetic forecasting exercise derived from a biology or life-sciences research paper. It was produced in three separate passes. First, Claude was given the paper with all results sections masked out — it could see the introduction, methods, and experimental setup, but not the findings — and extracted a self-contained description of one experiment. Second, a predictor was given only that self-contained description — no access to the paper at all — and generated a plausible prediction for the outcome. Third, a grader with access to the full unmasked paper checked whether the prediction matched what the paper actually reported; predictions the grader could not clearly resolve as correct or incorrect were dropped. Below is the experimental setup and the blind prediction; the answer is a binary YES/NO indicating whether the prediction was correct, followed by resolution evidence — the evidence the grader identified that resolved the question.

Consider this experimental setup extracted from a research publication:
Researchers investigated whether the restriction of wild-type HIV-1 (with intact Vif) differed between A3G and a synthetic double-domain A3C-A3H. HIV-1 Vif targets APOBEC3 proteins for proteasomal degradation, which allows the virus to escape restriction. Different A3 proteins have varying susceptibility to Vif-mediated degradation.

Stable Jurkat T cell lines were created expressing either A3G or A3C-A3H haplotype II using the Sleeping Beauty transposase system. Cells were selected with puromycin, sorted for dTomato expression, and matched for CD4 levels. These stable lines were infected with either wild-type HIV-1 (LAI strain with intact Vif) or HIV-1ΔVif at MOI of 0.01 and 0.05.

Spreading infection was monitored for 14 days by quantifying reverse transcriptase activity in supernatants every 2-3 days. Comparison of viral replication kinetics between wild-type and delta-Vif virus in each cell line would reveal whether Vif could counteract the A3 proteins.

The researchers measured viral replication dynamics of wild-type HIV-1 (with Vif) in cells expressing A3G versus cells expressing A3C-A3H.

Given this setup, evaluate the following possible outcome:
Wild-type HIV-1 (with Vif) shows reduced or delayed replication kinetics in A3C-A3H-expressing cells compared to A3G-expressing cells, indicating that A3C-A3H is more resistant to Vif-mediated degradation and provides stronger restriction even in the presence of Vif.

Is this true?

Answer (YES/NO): NO